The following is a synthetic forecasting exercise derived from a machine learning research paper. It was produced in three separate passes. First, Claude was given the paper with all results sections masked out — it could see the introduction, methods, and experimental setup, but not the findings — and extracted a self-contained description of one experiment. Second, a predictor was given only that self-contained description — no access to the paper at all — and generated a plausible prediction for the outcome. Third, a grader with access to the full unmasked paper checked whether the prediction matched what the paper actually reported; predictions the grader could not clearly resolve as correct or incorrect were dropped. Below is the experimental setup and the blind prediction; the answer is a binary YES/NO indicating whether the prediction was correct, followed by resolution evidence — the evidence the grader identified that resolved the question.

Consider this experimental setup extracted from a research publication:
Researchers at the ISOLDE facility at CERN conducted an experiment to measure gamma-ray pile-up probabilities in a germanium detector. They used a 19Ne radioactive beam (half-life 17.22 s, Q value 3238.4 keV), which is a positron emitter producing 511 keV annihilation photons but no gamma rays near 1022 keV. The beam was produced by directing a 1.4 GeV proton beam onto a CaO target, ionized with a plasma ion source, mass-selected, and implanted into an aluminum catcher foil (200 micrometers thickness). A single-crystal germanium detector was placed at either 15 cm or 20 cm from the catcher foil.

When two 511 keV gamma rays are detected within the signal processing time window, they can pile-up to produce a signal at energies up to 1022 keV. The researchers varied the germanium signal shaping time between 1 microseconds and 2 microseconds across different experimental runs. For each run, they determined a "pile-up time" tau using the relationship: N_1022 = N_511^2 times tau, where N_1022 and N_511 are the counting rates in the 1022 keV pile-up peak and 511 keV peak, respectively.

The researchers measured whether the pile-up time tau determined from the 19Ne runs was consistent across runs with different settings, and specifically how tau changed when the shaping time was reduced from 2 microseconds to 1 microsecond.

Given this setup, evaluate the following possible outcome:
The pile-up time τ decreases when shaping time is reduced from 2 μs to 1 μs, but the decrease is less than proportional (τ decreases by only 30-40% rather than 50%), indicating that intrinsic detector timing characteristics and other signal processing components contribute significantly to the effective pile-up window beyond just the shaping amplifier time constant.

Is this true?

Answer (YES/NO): NO